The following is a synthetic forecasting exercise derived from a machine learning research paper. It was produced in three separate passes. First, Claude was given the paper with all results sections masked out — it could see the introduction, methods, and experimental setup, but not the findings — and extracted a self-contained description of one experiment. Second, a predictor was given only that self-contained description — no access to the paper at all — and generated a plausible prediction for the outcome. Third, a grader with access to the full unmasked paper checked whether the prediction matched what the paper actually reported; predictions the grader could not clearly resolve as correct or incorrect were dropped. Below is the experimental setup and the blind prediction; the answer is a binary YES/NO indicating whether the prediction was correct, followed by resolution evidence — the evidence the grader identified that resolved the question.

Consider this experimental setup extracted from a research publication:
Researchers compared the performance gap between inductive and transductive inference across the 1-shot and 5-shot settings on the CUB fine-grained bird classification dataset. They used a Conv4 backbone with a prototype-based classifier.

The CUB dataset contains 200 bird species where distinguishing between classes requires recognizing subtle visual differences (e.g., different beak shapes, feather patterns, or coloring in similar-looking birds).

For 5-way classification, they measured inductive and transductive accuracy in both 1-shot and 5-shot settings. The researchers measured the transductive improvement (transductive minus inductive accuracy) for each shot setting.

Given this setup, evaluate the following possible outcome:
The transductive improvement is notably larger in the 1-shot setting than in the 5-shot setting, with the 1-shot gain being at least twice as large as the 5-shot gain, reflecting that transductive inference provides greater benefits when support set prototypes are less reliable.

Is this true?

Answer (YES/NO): YES